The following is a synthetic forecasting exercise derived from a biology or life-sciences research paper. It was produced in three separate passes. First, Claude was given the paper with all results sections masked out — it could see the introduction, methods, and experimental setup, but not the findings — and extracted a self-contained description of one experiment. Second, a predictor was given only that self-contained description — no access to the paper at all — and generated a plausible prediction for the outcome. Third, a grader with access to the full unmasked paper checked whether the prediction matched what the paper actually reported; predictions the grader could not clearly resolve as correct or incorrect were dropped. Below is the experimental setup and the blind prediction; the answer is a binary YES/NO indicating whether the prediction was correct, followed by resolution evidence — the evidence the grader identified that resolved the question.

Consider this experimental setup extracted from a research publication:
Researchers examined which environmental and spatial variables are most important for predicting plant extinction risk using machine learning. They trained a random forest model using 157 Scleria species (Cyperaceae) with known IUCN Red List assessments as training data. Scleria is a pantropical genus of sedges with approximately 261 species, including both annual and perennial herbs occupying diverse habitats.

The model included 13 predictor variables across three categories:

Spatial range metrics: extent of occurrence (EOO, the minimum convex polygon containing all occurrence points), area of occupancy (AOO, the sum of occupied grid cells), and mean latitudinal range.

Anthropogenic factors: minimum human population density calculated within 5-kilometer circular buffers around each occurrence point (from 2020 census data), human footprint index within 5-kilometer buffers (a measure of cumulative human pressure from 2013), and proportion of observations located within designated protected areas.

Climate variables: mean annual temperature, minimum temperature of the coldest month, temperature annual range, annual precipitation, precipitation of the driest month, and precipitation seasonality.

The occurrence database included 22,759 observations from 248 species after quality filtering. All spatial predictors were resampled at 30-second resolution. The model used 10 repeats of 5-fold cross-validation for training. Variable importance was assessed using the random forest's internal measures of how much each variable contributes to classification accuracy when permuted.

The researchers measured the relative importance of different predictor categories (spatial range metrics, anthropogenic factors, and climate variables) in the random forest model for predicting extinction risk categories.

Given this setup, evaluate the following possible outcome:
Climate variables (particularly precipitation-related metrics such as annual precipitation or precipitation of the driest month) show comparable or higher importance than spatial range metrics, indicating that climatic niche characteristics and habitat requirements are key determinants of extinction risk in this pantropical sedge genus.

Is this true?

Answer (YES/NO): NO